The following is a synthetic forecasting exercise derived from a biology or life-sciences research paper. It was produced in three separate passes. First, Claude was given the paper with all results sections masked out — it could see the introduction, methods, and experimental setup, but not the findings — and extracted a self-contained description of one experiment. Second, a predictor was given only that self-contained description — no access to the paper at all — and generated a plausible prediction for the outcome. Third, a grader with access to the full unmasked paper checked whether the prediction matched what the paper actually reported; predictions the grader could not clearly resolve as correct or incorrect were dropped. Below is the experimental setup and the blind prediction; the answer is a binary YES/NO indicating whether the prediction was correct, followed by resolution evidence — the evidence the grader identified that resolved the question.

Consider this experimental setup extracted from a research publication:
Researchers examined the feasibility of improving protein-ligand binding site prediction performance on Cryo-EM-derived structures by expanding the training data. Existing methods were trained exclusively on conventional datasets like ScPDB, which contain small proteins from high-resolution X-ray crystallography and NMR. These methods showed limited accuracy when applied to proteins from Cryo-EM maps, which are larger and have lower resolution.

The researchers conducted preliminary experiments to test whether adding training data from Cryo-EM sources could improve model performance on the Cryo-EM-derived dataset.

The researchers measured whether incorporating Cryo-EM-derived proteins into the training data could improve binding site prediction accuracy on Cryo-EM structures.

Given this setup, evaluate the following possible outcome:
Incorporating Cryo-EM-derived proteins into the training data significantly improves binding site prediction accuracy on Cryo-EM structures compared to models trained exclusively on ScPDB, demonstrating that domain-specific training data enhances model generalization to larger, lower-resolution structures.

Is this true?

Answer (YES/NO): YES